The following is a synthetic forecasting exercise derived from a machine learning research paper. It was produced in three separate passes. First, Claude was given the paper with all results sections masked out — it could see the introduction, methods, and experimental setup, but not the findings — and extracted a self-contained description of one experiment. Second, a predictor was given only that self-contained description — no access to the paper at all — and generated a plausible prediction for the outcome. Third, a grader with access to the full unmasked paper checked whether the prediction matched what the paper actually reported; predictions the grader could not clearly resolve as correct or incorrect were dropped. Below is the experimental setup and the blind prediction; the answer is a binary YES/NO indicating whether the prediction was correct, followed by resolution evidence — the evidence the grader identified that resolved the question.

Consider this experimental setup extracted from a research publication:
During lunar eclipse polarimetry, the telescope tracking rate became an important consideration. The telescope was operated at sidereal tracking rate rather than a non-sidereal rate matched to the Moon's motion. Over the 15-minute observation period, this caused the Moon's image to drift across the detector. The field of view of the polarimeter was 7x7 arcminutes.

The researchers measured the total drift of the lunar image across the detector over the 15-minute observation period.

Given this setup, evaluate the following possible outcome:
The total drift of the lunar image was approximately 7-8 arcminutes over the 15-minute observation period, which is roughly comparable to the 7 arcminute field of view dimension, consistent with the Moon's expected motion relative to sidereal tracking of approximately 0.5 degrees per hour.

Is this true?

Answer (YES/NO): YES